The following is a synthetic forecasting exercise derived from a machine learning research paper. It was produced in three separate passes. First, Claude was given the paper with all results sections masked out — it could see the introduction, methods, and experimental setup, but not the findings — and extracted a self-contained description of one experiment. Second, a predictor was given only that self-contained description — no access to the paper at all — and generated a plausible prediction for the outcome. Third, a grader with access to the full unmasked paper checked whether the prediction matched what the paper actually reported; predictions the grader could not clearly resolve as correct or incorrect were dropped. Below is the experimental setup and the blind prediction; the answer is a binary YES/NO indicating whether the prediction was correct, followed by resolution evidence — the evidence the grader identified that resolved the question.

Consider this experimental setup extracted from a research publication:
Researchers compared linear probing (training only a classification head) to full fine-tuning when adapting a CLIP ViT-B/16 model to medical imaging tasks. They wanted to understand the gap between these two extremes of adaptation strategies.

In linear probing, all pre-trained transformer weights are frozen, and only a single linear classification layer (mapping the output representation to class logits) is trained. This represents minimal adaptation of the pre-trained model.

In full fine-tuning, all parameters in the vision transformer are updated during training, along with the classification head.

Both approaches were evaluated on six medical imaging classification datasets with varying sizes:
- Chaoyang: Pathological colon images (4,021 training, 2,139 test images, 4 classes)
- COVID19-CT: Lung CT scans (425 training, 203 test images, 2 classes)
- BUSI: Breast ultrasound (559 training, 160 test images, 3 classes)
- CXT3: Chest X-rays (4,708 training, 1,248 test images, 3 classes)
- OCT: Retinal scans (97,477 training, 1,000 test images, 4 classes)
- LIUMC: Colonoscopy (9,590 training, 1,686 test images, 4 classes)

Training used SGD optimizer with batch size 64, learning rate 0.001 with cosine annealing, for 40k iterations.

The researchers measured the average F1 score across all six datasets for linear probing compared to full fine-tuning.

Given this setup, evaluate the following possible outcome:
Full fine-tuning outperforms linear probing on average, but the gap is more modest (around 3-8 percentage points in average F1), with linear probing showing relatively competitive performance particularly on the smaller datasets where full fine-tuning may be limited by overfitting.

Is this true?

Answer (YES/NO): YES